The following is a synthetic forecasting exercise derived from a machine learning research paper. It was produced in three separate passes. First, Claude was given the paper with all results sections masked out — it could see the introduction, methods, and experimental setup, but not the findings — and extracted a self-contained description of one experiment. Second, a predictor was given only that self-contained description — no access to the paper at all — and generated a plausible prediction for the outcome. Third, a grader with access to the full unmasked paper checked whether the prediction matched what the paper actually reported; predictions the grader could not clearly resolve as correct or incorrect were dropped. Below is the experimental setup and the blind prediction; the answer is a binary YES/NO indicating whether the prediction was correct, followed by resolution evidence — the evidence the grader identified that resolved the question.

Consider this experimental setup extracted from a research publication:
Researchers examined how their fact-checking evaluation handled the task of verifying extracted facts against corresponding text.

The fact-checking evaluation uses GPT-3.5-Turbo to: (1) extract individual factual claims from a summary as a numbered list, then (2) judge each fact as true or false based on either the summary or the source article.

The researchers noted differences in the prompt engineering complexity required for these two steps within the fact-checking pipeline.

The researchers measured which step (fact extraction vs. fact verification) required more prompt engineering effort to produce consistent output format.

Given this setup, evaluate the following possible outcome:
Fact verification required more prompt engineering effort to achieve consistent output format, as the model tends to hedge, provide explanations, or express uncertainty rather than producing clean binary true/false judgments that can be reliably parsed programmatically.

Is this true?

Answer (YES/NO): YES